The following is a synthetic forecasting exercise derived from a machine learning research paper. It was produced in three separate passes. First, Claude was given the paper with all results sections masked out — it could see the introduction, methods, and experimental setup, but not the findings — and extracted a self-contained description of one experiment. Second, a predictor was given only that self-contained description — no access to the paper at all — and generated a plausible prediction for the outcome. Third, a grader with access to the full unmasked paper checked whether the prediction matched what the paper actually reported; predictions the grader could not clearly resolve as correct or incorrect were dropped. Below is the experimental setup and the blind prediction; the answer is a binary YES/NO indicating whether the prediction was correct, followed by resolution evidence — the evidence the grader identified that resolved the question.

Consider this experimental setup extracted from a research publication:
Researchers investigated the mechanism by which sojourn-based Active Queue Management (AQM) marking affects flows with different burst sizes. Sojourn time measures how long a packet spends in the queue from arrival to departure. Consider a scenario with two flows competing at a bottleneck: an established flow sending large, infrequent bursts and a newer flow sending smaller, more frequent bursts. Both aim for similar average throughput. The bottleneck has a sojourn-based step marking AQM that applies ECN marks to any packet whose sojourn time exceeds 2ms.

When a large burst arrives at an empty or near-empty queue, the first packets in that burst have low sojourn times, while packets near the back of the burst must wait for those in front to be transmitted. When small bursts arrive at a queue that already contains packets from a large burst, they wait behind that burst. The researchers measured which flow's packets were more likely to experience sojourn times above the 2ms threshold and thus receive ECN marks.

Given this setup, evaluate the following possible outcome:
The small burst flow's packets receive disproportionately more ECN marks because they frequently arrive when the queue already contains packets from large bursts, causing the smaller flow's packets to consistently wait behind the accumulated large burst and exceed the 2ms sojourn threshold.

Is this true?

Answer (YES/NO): YES